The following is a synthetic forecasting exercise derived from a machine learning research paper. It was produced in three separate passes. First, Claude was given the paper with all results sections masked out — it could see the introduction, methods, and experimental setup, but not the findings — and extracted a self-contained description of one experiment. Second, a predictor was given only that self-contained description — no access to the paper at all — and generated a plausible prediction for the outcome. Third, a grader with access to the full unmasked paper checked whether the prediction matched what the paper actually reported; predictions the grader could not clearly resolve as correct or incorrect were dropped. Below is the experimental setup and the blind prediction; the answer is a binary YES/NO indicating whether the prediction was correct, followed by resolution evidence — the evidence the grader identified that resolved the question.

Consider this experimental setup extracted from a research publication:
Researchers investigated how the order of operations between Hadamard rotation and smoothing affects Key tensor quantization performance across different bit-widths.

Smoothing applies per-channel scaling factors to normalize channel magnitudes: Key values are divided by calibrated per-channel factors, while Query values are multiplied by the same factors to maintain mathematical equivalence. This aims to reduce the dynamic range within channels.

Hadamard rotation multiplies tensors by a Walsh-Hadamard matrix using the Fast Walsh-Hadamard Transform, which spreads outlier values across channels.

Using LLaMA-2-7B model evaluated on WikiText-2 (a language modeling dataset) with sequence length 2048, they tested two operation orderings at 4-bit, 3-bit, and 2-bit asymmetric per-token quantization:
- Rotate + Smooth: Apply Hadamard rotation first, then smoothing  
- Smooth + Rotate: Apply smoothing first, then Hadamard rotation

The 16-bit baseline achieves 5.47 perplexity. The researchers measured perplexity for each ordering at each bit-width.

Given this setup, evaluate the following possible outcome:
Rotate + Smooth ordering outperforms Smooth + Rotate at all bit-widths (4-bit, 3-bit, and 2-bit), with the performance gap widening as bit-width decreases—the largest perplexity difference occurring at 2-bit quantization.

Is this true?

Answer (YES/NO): NO